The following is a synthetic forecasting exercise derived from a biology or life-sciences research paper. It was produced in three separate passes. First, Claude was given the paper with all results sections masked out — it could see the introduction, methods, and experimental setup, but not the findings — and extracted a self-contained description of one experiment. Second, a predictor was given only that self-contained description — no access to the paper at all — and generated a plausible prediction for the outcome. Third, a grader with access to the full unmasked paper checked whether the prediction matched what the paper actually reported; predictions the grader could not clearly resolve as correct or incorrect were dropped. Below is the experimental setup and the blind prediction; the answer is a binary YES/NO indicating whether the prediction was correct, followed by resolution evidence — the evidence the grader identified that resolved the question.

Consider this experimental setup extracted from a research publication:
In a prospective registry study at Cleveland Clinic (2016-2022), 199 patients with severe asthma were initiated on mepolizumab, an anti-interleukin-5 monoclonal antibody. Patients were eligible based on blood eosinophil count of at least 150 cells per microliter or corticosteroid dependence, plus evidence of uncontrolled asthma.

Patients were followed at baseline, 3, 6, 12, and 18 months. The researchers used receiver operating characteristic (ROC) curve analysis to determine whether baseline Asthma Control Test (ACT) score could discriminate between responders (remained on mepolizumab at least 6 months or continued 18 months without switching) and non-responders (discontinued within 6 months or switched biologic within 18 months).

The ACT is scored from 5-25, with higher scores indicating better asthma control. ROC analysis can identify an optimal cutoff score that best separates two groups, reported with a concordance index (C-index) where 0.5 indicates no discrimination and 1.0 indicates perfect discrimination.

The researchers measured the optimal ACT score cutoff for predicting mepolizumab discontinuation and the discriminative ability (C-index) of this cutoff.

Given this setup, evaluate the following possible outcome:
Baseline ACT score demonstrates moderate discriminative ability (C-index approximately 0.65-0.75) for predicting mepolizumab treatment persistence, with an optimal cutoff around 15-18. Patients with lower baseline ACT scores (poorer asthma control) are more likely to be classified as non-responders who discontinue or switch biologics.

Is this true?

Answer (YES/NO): NO